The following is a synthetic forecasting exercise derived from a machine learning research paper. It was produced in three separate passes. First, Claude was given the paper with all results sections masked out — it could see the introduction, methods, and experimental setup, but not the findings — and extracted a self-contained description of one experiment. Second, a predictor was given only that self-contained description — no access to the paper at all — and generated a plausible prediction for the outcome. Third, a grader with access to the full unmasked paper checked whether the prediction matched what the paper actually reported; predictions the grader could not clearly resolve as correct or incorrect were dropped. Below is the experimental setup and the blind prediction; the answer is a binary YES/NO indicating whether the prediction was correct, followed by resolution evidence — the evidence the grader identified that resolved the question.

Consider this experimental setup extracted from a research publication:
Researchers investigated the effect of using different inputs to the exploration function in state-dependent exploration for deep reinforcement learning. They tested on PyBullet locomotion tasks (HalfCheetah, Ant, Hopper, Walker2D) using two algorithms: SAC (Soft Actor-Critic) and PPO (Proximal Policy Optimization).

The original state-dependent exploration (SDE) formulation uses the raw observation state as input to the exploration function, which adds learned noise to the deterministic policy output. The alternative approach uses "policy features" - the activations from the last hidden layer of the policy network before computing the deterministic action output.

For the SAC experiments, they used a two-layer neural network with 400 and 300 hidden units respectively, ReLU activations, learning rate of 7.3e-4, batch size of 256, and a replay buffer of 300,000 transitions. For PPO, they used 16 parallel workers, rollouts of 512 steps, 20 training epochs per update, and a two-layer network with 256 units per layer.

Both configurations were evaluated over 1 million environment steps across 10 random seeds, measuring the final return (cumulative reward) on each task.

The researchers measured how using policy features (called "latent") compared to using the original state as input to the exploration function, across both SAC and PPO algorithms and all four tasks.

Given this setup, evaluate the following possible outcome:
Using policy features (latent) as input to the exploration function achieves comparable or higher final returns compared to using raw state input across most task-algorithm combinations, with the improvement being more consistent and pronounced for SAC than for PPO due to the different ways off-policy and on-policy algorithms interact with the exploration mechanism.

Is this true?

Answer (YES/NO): NO